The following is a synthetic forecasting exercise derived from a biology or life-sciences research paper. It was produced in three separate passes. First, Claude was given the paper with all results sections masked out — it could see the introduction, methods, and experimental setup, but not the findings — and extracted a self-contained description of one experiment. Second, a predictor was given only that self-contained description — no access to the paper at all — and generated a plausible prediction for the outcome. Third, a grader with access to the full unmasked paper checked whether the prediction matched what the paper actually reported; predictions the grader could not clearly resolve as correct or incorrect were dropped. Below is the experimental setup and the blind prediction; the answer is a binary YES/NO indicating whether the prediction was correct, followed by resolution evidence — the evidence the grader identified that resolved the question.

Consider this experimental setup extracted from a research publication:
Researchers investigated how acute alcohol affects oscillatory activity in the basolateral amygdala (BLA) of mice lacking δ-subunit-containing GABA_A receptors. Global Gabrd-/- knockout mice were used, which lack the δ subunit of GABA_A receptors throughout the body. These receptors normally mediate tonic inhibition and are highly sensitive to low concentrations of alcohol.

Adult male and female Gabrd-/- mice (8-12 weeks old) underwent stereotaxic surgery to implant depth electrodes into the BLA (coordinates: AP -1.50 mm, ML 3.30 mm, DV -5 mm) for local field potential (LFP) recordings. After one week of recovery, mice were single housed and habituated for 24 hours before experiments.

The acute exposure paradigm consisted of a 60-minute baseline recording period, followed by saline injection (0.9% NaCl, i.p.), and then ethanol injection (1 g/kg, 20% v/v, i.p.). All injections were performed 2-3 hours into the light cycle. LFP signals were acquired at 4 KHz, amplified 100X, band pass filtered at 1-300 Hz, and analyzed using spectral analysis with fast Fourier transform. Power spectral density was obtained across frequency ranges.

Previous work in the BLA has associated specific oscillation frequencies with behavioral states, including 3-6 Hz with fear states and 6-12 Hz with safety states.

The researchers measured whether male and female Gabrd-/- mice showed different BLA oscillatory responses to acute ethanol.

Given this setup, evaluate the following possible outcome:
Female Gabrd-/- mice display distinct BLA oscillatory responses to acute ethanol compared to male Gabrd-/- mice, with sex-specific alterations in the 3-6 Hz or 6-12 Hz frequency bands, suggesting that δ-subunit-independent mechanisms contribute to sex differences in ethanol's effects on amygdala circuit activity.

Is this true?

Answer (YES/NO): NO